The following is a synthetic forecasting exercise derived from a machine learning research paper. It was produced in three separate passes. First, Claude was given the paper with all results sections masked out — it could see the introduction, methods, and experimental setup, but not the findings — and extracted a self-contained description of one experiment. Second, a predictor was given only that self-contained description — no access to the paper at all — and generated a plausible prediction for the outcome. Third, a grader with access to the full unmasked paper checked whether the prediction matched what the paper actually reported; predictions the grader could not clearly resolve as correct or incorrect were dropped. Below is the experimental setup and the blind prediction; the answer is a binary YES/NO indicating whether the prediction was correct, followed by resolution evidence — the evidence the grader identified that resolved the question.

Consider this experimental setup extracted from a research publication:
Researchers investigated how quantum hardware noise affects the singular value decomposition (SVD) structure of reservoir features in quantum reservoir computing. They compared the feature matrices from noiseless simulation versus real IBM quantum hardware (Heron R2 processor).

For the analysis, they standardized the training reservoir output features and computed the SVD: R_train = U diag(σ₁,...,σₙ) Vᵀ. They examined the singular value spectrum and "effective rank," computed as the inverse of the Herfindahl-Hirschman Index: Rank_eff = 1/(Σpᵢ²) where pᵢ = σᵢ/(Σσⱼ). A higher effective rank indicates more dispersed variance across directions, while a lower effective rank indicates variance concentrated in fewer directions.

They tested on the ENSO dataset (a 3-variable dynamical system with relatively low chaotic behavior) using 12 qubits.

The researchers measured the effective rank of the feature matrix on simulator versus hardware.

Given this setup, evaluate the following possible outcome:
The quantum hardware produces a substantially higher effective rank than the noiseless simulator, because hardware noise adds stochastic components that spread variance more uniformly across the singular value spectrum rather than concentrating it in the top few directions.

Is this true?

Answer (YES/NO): NO